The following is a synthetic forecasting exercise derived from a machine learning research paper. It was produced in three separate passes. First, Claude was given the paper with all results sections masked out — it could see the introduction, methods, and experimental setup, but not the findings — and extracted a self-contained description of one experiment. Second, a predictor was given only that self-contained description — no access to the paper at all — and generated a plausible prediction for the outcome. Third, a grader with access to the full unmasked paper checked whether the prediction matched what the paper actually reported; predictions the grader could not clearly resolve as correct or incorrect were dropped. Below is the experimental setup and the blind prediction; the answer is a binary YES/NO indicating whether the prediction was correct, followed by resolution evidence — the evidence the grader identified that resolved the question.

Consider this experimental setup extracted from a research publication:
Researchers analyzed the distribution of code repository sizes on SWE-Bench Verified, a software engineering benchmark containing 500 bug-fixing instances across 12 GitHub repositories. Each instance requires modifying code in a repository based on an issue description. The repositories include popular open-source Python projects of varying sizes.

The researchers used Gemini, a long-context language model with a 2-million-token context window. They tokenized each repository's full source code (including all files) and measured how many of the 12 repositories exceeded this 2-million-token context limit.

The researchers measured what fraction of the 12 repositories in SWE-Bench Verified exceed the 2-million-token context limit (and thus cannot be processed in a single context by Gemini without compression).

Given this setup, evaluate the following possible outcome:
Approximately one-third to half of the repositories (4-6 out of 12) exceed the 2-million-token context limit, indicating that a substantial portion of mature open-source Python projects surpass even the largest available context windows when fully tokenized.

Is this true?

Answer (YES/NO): YES